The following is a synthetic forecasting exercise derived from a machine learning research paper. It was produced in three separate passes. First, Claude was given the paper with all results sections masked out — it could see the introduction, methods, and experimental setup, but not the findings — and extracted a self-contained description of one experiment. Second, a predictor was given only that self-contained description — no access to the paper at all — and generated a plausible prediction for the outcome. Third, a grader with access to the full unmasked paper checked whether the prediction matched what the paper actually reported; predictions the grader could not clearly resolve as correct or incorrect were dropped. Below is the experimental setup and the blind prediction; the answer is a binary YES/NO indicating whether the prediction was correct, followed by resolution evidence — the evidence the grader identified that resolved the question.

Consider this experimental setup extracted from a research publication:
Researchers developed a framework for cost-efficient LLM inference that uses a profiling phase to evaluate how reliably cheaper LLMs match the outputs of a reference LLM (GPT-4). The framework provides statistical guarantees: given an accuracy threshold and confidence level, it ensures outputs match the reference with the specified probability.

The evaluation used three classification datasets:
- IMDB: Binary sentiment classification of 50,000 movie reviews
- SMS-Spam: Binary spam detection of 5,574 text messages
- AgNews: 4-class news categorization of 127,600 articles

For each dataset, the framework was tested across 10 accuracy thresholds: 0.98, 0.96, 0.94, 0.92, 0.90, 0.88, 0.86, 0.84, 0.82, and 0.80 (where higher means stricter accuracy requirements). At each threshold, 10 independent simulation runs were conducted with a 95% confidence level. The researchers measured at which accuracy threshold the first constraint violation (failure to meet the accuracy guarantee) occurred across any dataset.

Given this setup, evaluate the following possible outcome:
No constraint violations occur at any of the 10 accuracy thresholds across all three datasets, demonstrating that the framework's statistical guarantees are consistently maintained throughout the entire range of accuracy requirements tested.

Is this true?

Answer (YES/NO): NO